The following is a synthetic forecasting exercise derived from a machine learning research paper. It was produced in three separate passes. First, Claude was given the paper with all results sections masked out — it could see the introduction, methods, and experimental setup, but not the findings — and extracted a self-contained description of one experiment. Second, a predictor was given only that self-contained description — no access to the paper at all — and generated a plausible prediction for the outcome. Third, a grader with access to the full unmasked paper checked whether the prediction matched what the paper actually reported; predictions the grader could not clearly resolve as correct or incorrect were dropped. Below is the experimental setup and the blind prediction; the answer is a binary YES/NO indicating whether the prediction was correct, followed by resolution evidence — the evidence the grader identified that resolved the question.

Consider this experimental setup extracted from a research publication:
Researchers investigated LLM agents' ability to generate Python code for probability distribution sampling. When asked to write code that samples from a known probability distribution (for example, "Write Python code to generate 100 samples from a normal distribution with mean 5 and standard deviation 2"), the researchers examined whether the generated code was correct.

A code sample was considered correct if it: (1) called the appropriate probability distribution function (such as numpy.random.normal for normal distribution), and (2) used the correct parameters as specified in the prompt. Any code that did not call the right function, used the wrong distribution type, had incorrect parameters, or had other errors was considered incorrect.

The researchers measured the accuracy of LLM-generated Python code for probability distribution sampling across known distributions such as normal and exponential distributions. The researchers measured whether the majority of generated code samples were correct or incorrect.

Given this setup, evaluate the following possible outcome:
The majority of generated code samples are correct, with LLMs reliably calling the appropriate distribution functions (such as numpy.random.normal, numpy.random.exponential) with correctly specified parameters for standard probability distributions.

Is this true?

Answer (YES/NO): YES